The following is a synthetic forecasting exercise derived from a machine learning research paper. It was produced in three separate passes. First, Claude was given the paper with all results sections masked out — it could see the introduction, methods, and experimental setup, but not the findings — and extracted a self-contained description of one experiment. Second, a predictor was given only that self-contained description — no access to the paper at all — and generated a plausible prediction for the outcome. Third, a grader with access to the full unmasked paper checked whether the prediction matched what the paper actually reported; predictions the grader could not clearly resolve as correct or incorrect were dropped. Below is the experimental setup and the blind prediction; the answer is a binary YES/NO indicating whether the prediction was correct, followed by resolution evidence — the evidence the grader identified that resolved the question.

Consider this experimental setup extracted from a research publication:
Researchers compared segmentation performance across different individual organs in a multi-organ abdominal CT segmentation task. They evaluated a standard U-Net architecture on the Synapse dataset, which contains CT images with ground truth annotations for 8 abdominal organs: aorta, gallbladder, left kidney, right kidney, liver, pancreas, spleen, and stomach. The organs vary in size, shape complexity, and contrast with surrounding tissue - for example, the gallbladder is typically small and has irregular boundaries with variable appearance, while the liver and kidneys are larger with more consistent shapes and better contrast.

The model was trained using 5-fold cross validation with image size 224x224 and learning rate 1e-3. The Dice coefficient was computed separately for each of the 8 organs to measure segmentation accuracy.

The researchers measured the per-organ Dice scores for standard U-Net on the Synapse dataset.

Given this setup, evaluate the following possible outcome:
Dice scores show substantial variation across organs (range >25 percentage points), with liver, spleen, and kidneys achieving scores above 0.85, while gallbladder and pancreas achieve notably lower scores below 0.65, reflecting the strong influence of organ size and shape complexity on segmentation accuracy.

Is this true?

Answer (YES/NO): NO